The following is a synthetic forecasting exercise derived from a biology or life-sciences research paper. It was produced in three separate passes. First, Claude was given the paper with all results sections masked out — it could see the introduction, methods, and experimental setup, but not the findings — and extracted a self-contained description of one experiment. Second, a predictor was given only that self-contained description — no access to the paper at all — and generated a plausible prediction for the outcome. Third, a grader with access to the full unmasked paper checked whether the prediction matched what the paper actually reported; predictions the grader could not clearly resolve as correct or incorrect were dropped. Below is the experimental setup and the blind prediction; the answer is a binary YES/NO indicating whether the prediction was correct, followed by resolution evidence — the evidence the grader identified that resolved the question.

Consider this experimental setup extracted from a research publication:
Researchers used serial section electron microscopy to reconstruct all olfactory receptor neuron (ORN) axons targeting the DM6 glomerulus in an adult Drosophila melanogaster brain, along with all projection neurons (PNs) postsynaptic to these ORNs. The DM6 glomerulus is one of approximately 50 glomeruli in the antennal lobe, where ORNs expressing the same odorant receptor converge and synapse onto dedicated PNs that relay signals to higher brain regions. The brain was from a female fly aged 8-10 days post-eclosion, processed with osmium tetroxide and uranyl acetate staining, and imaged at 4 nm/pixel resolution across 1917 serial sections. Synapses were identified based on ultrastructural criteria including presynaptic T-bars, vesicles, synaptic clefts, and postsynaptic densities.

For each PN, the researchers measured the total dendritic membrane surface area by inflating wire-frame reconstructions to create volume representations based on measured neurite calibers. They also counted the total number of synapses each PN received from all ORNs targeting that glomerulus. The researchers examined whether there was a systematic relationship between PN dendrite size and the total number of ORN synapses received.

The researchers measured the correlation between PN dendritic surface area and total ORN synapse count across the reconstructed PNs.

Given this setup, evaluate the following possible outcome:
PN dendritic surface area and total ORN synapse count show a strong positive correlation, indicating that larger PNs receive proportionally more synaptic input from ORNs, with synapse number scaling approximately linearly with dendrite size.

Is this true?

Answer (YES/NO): YES